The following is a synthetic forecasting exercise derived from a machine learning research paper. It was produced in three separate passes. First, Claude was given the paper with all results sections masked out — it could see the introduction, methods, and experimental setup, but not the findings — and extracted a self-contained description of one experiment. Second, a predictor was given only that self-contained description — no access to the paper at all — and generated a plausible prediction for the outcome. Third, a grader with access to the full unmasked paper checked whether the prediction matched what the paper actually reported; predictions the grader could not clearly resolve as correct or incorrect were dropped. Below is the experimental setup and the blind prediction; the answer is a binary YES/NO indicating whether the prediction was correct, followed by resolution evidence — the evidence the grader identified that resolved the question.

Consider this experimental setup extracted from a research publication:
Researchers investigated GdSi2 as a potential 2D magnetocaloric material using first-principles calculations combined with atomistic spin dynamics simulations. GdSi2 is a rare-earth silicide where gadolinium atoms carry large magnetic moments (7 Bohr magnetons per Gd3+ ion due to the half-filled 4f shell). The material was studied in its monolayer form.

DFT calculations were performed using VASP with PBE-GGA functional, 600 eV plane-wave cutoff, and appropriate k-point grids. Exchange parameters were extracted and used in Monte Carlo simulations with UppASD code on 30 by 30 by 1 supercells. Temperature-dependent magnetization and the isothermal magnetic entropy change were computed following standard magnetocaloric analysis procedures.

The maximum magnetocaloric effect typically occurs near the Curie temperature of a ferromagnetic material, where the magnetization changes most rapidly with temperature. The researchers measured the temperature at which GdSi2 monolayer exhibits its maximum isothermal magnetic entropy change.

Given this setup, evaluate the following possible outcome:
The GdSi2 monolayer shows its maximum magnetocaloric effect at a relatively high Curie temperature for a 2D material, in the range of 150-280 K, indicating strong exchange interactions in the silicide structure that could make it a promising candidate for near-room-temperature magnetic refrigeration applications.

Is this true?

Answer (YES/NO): NO